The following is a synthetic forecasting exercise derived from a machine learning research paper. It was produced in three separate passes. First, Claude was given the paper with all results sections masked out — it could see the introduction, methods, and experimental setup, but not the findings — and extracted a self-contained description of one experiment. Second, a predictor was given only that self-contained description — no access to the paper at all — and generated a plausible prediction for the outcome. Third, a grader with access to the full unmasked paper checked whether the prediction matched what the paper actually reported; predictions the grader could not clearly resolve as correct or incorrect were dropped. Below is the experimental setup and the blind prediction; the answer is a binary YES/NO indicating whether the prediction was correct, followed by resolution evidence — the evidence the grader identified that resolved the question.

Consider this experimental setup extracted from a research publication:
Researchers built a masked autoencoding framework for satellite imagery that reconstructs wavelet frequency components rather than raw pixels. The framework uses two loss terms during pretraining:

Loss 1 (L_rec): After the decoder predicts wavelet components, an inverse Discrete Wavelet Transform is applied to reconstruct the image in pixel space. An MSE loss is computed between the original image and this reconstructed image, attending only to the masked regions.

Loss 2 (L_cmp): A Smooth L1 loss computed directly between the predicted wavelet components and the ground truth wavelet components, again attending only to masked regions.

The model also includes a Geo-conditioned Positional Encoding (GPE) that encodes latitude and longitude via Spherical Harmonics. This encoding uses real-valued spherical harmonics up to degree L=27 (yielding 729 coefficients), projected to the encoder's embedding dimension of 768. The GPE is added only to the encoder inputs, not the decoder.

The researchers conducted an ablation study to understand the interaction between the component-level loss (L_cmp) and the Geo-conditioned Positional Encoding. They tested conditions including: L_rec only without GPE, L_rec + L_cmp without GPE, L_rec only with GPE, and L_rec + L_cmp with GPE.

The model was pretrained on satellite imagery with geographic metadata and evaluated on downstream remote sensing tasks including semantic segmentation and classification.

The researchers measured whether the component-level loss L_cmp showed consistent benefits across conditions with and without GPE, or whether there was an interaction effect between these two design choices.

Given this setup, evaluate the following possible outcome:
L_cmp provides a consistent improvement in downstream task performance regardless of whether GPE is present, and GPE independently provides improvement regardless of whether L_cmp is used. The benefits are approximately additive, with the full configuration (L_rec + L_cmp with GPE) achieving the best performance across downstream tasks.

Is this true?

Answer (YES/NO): NO